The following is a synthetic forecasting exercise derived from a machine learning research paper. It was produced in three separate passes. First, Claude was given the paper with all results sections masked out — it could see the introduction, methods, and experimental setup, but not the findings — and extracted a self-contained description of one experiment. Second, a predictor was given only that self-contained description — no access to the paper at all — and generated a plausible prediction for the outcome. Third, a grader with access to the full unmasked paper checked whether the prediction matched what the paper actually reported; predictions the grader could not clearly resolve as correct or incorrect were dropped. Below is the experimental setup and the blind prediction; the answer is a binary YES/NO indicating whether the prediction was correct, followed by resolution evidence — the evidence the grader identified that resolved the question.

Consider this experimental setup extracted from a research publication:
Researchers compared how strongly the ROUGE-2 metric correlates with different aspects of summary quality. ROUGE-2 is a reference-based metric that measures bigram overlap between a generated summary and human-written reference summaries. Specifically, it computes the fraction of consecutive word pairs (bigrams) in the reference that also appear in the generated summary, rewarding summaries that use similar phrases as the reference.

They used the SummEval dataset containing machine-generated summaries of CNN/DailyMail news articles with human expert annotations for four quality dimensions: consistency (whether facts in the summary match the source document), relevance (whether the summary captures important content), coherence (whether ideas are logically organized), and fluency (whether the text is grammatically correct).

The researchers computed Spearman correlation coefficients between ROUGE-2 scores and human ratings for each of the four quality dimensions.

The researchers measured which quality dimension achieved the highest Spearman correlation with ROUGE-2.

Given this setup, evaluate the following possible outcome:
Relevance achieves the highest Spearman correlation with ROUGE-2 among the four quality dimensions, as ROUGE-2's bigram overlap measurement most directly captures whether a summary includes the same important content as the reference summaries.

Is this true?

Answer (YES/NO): YES